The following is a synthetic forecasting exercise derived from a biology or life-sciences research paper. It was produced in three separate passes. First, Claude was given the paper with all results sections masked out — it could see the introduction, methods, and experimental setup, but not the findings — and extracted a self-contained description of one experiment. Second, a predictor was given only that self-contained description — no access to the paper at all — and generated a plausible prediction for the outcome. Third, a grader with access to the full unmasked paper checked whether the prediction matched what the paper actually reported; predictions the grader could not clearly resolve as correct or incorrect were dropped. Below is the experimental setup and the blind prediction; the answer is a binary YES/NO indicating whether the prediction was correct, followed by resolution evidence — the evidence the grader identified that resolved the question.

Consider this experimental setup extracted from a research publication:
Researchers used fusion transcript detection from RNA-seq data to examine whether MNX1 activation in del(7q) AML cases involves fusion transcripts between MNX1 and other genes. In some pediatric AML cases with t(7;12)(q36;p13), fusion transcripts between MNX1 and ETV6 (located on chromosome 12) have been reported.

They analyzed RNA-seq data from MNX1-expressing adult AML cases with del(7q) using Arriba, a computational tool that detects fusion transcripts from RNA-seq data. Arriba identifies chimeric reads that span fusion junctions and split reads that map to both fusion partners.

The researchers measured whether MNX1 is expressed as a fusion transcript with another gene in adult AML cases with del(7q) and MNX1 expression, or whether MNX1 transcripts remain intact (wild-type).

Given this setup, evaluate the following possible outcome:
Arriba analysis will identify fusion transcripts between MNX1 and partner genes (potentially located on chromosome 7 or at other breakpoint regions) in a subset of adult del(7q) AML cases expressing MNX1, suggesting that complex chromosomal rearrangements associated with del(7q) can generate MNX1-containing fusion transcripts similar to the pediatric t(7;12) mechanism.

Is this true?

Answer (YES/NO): NO